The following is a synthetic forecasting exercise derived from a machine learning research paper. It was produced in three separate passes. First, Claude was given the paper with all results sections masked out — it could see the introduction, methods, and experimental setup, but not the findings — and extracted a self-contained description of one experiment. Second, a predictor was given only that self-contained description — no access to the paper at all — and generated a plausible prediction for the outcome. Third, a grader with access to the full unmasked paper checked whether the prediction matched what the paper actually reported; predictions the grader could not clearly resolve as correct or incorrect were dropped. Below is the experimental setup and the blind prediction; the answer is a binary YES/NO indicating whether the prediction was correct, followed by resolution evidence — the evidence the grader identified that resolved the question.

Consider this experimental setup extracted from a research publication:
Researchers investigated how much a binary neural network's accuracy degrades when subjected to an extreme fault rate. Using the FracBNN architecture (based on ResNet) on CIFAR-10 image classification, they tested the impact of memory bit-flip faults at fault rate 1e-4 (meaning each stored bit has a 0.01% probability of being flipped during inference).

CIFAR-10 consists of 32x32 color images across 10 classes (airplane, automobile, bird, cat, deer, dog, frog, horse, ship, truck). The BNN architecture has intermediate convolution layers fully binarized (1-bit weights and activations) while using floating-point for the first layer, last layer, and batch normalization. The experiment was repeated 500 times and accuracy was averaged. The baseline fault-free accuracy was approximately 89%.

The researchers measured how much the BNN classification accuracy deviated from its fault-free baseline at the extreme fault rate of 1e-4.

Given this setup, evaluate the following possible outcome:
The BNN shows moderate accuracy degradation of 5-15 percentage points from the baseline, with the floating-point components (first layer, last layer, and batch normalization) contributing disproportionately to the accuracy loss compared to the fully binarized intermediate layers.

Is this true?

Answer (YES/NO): NO